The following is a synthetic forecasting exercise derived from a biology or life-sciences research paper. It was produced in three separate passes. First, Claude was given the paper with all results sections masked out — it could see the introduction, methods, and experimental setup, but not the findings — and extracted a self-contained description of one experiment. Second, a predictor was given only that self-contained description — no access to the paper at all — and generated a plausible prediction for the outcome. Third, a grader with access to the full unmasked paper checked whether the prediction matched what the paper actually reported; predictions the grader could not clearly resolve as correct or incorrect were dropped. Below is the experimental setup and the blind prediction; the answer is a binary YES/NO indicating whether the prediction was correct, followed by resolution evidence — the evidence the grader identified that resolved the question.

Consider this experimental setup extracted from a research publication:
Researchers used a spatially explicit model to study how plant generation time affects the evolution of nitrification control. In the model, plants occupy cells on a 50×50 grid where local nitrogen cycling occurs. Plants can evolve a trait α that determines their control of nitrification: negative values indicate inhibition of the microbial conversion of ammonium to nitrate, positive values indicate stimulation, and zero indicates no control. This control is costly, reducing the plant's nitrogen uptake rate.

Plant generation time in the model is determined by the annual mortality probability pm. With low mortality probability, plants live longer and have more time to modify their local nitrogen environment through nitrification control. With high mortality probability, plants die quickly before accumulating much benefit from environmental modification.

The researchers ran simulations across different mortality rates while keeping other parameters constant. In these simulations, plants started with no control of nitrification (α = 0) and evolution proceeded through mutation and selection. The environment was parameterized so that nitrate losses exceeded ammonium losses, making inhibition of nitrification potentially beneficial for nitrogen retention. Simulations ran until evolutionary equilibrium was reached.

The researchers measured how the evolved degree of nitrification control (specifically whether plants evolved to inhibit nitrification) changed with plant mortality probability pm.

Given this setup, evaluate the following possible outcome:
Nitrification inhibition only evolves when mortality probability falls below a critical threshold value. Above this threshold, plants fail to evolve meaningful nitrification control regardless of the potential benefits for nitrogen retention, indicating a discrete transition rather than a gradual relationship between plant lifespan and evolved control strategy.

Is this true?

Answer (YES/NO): NO